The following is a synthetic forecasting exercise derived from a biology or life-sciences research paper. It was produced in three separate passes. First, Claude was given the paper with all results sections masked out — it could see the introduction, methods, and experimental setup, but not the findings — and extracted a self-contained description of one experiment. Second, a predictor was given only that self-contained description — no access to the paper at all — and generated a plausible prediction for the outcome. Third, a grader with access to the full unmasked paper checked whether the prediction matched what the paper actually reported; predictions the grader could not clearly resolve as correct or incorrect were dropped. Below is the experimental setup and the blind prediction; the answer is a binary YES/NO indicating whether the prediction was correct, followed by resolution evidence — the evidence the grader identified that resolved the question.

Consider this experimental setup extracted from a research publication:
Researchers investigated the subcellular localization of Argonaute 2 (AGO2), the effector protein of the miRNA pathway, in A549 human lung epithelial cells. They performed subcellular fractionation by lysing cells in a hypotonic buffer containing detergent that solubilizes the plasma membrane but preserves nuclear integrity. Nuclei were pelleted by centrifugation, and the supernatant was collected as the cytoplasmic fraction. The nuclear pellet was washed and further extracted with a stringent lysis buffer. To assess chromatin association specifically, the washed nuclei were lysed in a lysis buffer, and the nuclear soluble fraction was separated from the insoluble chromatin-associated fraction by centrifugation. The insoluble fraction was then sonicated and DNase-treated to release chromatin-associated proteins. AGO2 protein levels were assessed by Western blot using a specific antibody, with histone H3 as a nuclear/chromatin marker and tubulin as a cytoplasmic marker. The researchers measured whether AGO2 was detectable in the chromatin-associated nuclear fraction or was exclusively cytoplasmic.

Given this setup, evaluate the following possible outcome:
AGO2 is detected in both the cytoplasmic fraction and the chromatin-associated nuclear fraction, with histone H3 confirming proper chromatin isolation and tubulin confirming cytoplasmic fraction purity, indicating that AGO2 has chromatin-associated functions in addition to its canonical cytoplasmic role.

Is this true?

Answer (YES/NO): YES